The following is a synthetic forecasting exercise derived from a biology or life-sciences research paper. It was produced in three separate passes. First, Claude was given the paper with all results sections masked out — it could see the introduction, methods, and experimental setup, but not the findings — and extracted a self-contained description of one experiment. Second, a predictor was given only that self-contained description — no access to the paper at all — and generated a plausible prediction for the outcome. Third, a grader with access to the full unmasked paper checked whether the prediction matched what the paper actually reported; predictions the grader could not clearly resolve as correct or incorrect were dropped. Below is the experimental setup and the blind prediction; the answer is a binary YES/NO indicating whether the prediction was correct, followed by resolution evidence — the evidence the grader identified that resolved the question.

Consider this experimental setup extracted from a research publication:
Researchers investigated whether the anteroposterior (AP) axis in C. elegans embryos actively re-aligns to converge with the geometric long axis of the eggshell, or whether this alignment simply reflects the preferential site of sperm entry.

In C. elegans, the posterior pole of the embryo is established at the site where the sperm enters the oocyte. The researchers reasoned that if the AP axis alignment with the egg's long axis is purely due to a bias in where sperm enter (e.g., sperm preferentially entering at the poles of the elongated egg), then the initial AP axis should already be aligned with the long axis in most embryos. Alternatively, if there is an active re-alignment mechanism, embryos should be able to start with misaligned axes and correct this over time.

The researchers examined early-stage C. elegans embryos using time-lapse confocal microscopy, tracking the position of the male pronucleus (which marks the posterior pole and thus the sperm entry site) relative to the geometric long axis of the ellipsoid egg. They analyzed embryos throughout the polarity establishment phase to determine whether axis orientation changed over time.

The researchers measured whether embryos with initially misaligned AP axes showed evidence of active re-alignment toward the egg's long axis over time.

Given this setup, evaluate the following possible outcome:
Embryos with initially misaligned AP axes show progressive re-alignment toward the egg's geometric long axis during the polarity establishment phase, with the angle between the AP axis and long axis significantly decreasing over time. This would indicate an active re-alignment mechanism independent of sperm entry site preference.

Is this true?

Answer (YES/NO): YES